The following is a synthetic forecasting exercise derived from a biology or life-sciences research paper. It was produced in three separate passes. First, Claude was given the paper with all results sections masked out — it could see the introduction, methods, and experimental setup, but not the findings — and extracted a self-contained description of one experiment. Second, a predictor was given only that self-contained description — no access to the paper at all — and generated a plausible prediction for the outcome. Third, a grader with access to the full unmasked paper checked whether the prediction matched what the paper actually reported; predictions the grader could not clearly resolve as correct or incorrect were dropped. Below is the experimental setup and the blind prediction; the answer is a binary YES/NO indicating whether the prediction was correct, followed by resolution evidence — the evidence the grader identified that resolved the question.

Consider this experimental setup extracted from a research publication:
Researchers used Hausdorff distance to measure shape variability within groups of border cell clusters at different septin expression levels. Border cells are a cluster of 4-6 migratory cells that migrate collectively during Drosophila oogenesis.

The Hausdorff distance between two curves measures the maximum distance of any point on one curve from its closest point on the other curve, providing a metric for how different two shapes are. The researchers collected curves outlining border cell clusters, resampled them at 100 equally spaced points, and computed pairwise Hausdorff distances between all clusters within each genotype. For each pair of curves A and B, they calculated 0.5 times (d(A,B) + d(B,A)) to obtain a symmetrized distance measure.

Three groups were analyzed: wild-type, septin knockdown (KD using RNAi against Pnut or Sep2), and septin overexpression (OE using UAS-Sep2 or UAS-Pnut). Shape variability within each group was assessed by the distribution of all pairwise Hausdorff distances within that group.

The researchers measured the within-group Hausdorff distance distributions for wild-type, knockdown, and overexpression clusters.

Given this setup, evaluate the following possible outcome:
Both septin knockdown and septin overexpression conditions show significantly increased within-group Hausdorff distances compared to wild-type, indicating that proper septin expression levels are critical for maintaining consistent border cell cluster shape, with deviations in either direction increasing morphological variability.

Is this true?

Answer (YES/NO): YES